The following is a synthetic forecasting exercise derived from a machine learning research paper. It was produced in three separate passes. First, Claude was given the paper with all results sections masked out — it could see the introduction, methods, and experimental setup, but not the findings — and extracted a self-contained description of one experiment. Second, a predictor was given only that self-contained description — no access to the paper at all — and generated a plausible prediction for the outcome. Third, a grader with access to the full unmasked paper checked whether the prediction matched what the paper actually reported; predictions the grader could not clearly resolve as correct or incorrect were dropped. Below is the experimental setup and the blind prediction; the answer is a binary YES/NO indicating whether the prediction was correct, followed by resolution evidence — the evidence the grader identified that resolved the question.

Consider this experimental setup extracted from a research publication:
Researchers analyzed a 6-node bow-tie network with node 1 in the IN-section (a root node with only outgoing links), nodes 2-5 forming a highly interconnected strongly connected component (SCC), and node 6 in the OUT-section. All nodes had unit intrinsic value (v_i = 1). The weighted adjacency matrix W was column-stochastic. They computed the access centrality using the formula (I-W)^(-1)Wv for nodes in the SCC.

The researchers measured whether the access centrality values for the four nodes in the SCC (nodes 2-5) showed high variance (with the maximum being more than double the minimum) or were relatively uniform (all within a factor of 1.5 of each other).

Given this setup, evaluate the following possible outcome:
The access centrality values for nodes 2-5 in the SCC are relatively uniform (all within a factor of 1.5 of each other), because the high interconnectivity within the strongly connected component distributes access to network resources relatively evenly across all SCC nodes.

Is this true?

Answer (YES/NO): NO